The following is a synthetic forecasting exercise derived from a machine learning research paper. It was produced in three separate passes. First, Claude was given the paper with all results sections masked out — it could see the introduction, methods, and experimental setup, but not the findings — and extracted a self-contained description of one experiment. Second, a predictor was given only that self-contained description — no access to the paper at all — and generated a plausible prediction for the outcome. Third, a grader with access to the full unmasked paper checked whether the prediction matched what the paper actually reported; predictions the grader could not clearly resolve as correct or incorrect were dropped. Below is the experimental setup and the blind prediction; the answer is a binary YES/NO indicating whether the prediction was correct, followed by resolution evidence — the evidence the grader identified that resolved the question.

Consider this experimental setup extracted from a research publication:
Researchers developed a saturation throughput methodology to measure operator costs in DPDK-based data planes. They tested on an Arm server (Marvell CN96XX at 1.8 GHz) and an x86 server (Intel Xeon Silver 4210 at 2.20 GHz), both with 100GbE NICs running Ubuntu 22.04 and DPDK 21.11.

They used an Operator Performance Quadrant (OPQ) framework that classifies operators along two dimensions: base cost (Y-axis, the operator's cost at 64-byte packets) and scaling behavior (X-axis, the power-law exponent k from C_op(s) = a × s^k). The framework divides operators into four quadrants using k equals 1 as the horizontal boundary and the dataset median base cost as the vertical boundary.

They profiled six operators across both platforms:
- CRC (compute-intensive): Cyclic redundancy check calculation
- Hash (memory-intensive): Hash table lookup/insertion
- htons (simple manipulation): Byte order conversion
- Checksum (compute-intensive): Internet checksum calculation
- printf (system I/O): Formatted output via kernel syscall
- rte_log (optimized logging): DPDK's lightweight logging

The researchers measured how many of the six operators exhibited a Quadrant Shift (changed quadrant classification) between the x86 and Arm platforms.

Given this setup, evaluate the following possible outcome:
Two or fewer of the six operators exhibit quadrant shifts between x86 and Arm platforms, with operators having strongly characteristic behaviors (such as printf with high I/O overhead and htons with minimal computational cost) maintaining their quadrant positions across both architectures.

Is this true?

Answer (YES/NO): NO